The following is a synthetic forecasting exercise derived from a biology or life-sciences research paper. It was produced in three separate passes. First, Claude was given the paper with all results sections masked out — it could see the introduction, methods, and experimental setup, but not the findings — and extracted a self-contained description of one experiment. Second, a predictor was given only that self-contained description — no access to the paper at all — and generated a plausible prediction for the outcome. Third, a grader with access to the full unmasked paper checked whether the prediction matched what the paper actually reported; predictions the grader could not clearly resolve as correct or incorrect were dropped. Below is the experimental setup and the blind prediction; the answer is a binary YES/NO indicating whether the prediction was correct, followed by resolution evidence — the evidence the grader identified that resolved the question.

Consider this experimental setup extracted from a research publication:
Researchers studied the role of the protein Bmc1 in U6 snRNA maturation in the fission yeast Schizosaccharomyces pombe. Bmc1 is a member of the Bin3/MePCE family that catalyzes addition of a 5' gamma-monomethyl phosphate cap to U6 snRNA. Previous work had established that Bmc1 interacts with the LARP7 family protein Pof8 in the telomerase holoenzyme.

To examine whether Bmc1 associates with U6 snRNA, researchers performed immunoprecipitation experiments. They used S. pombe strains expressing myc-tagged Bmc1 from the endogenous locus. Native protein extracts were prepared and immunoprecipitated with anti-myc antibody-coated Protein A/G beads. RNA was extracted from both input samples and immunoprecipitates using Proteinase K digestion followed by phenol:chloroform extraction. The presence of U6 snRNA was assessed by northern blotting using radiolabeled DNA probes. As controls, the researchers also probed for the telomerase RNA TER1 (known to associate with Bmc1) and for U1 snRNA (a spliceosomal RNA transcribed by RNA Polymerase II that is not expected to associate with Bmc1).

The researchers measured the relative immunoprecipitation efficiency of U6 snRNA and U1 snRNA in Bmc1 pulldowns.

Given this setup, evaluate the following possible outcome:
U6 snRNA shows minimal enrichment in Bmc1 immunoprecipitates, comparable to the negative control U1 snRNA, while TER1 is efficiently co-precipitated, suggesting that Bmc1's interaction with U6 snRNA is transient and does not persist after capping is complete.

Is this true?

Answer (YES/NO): NO